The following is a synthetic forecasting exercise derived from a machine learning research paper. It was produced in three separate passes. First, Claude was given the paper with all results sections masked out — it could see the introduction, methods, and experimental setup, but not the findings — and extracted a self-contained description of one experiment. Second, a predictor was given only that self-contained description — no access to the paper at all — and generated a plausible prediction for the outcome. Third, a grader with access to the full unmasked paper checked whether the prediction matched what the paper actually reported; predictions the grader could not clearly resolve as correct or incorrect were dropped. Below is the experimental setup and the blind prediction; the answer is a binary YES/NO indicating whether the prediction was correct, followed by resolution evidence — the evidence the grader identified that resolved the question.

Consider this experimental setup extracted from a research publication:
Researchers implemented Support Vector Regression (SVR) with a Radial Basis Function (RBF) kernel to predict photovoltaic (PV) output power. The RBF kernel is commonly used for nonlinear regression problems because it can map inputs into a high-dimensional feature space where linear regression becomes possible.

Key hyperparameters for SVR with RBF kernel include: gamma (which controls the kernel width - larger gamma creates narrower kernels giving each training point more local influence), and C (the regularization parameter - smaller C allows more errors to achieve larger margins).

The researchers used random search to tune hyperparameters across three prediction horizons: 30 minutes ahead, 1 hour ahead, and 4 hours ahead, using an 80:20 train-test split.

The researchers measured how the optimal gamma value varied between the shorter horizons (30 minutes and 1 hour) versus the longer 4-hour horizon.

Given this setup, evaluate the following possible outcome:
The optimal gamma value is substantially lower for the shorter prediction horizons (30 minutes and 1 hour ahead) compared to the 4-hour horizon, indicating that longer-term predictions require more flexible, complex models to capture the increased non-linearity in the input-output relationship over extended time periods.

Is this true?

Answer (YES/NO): NO